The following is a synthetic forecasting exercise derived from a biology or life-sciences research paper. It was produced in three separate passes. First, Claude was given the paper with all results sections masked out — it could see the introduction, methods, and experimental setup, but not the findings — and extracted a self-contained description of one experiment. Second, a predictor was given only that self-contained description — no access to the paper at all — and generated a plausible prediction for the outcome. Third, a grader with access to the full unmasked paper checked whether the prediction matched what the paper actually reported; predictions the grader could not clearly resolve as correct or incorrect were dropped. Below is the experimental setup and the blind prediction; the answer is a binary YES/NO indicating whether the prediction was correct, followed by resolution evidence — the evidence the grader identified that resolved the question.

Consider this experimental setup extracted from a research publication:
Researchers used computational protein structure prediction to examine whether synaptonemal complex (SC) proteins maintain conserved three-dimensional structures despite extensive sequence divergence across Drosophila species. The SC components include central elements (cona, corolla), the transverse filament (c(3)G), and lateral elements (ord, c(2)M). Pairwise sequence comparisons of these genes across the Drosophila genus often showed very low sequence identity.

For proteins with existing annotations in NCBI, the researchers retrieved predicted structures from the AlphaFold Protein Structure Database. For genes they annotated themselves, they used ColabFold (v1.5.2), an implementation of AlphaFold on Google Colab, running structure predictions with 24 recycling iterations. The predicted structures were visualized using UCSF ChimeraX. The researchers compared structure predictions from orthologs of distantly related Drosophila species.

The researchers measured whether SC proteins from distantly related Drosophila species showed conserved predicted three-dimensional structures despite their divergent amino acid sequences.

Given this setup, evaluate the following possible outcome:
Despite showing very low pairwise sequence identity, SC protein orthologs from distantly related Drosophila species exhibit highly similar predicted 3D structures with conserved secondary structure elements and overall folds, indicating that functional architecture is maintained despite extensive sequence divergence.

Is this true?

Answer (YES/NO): YES